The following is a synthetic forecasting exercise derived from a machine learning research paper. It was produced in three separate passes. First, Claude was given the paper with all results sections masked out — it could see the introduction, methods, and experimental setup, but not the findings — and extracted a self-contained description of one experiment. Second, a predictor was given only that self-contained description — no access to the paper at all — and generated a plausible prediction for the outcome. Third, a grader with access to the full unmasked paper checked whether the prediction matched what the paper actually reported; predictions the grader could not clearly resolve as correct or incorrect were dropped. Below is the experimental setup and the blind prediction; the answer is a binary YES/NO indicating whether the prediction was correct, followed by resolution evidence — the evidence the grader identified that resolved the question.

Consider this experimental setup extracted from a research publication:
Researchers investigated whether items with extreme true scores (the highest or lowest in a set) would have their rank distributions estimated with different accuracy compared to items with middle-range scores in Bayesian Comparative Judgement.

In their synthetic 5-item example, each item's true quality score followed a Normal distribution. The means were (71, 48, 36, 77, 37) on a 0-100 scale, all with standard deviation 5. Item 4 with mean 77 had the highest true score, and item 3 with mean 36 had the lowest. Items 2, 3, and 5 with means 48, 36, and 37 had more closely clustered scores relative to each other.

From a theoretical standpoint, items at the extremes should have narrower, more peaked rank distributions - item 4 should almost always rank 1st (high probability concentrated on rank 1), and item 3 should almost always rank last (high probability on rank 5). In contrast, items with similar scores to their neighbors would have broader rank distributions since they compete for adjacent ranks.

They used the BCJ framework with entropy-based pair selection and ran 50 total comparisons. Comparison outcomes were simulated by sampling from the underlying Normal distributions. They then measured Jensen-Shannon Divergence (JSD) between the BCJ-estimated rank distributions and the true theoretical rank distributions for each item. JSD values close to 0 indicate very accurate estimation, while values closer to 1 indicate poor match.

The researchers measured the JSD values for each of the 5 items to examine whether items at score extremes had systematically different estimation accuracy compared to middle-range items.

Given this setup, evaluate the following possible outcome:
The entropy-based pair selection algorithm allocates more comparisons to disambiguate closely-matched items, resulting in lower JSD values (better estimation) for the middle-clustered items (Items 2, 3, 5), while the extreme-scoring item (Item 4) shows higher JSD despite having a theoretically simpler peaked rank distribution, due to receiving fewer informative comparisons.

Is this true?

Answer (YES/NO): NO